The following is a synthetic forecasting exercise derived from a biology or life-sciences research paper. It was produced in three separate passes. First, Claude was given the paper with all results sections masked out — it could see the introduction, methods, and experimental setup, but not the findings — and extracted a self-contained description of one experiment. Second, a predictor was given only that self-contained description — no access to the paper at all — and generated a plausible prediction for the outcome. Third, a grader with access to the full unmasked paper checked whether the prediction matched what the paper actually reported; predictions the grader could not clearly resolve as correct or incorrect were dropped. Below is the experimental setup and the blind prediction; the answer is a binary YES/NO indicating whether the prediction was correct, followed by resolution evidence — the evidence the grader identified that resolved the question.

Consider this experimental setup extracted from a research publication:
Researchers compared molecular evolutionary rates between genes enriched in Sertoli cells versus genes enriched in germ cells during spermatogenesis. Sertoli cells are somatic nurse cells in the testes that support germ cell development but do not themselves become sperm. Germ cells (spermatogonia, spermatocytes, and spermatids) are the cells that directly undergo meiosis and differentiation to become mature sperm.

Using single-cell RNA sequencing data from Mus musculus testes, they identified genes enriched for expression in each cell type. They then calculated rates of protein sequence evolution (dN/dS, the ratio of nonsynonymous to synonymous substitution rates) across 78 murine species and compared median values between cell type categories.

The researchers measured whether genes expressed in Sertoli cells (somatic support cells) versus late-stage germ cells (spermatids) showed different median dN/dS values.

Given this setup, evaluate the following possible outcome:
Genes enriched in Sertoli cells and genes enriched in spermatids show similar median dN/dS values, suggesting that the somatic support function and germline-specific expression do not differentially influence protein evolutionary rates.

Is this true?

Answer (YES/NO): NO